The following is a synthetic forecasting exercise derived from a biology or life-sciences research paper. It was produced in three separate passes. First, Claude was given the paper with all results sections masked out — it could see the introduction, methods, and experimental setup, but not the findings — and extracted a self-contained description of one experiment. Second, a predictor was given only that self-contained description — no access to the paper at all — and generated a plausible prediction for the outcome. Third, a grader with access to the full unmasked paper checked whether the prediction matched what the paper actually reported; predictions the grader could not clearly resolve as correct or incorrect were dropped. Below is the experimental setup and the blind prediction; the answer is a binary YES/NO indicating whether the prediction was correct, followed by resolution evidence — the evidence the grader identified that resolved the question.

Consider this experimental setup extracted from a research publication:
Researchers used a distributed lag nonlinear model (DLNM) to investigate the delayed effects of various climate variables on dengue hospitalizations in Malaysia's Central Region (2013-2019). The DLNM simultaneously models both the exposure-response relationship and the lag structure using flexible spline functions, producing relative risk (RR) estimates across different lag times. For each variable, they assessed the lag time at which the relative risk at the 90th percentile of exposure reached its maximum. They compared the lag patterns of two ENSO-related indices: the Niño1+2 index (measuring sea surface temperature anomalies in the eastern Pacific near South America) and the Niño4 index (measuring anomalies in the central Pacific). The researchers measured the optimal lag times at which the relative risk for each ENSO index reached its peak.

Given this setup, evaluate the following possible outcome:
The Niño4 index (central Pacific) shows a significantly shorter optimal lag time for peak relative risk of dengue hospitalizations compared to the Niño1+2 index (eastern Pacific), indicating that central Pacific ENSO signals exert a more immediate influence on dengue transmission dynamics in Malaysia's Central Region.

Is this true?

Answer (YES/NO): YES